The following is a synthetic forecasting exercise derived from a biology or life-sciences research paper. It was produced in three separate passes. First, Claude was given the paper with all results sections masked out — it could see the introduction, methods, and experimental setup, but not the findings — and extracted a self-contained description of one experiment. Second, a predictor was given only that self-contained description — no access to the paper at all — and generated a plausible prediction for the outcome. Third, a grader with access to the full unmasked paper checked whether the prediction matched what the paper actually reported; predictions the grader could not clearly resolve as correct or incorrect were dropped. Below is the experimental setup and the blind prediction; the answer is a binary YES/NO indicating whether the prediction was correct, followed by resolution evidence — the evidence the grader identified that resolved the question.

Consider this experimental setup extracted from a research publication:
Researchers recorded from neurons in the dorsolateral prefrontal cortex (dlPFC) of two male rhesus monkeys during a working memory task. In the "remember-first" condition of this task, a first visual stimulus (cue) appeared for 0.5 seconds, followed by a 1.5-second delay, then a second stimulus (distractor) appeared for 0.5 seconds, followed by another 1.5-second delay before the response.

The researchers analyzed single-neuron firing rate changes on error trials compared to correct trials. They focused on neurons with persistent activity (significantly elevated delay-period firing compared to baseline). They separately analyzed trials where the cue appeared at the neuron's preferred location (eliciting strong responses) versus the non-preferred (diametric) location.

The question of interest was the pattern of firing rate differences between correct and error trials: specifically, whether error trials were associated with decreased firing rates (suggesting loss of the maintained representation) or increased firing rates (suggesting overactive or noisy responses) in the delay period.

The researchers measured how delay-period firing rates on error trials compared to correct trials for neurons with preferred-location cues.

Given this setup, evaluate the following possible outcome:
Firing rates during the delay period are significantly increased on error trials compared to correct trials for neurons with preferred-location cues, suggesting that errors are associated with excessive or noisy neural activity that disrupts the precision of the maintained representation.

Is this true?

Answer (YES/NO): NO